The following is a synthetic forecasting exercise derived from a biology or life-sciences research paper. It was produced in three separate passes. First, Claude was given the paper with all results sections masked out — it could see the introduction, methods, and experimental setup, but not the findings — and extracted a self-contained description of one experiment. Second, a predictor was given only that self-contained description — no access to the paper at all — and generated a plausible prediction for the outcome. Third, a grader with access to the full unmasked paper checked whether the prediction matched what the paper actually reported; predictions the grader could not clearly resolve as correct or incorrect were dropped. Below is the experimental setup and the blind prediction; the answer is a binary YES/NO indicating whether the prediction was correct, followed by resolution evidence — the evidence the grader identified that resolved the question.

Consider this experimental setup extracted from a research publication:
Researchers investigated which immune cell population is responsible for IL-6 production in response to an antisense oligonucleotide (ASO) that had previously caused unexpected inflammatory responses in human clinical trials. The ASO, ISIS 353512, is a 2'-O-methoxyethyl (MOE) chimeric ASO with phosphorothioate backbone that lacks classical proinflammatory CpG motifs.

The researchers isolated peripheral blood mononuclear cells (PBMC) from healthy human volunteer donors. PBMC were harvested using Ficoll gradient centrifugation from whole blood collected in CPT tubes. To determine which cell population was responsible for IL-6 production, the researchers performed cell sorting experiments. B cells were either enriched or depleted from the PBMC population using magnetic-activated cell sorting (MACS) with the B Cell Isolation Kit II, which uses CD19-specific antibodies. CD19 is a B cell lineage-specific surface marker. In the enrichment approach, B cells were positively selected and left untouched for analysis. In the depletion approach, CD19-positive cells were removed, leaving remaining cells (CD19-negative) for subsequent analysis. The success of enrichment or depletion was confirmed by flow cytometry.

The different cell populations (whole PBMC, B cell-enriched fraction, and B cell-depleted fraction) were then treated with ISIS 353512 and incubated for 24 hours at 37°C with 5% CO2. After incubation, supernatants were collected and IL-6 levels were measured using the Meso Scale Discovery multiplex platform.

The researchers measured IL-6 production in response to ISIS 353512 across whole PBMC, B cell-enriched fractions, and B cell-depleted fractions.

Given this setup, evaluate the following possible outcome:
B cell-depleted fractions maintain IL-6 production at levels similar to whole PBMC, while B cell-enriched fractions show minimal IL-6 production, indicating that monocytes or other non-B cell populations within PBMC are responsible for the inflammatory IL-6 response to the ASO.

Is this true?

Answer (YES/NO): NO